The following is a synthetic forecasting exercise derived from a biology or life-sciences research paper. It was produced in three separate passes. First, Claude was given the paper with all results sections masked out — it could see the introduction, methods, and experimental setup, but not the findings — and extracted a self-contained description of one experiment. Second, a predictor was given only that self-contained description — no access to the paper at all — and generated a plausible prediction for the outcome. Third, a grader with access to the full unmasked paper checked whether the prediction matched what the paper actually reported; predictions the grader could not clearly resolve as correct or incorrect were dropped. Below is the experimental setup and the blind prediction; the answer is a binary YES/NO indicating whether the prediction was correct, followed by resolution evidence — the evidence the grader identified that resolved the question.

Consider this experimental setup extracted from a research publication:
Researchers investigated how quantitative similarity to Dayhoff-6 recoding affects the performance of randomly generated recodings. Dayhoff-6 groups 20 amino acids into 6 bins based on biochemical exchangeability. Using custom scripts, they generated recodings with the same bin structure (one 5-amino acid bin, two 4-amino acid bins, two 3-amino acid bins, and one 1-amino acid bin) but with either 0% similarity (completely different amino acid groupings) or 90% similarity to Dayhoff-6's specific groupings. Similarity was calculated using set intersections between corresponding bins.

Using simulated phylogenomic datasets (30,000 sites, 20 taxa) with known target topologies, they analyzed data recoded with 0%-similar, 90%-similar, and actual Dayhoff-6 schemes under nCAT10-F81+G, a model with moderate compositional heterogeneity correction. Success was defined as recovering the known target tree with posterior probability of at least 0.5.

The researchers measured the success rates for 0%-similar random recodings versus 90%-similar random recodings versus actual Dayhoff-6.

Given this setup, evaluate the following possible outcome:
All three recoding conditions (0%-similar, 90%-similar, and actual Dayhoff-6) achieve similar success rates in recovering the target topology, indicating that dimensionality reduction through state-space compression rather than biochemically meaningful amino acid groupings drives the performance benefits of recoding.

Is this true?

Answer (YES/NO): NO